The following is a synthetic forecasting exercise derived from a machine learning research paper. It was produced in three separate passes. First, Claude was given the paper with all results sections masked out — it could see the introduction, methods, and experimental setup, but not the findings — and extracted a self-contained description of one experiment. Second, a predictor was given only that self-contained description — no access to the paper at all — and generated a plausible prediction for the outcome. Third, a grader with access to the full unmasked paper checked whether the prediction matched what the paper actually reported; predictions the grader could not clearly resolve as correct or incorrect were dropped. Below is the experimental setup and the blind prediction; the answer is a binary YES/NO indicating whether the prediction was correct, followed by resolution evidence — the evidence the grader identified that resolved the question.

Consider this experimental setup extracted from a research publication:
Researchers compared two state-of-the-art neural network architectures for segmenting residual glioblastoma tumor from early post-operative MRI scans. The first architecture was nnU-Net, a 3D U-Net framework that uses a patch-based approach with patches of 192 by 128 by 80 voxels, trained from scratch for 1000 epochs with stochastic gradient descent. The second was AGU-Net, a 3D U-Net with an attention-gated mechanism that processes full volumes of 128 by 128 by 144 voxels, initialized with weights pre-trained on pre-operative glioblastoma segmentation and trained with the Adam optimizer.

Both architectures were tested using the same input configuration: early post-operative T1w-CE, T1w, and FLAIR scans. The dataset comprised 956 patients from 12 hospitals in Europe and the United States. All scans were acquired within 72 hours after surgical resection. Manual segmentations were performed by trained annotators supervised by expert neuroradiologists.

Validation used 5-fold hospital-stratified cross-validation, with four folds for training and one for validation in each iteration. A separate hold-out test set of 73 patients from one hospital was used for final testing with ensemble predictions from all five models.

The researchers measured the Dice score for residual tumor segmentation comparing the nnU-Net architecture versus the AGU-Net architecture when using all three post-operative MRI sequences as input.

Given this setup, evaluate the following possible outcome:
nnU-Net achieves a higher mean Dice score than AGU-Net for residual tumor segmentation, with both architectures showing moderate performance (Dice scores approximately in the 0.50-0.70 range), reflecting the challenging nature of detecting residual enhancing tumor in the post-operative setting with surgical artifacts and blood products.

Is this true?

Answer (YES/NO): NO